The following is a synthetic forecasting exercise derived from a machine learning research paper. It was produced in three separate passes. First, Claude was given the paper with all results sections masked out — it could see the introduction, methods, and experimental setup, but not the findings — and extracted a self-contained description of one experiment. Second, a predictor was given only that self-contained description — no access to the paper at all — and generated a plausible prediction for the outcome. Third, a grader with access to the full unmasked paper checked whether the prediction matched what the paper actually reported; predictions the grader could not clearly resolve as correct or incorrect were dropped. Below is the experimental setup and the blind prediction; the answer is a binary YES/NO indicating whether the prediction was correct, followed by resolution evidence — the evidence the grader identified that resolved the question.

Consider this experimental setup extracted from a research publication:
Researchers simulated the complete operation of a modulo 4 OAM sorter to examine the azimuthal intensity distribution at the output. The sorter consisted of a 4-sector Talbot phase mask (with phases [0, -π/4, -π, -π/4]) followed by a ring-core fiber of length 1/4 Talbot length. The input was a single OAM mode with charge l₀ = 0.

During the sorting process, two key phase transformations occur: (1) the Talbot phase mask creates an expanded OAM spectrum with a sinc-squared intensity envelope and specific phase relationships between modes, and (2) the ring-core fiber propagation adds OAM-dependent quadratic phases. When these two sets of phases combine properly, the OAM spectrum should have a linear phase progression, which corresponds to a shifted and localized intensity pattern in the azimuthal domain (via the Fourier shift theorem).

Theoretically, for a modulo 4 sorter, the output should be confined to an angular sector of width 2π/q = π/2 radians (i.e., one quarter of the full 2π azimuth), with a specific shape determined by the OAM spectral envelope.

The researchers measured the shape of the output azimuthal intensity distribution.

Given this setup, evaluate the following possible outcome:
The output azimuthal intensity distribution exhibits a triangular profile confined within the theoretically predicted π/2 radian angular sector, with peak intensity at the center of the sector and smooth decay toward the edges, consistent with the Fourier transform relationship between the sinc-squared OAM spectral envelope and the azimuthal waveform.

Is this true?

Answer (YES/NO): NO